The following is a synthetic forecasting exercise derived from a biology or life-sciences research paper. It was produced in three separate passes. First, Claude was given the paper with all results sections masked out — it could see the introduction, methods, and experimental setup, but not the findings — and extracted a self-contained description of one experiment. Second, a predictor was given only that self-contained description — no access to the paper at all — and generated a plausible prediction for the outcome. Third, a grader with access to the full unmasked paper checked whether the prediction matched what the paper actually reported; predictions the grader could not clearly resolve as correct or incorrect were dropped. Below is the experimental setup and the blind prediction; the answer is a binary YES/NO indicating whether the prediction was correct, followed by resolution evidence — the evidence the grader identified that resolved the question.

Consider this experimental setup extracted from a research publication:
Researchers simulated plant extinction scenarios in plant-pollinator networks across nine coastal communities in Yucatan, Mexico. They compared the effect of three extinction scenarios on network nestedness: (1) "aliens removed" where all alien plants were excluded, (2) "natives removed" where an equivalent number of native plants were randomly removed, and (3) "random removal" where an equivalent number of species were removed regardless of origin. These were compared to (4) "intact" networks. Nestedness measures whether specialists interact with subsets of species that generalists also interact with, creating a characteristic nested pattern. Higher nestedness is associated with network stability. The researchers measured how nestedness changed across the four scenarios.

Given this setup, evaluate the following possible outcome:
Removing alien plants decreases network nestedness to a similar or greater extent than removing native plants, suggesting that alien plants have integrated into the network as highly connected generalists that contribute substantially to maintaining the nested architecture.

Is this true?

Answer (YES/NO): YES